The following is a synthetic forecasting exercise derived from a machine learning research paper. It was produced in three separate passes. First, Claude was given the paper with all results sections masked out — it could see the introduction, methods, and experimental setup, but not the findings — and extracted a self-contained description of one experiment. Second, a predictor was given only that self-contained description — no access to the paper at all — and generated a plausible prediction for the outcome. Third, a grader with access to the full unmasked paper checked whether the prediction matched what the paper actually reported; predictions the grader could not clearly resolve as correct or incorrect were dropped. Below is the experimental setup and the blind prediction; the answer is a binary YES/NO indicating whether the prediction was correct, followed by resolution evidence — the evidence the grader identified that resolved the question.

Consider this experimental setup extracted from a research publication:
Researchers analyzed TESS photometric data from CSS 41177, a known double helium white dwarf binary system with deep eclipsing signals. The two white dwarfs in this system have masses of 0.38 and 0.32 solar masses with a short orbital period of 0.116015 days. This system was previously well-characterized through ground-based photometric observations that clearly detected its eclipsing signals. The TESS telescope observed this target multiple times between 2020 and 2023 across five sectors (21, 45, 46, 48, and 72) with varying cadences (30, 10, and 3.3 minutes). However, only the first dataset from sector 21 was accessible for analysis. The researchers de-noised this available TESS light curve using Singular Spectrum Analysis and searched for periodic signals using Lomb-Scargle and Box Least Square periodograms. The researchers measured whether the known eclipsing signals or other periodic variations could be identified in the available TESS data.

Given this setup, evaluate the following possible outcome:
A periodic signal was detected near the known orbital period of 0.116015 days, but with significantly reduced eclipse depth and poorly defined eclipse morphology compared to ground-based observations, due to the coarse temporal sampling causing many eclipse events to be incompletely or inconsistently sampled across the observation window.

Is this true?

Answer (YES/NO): NO